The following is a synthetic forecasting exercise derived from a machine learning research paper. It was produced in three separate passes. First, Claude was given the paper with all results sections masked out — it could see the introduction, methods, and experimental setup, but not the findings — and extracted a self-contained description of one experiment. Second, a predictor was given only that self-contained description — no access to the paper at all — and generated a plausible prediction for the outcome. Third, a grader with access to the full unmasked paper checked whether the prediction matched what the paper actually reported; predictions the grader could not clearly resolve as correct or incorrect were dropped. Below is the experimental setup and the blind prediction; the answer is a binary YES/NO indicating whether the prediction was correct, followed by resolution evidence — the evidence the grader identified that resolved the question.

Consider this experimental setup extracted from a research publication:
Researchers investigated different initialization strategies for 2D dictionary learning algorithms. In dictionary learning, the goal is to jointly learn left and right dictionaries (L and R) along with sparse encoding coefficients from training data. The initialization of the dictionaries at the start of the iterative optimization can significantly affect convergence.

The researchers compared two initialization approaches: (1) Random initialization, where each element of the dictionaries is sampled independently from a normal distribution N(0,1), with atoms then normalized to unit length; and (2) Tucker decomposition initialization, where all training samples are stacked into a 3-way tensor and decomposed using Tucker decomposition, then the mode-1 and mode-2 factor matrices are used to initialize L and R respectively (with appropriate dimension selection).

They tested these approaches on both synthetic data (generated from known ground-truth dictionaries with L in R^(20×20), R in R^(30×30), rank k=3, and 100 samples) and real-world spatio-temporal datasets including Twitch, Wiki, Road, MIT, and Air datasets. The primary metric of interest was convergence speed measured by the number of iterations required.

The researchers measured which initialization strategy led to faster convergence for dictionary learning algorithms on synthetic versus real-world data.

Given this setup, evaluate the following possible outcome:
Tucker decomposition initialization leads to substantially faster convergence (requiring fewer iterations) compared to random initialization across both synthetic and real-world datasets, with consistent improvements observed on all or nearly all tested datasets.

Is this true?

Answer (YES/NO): NO